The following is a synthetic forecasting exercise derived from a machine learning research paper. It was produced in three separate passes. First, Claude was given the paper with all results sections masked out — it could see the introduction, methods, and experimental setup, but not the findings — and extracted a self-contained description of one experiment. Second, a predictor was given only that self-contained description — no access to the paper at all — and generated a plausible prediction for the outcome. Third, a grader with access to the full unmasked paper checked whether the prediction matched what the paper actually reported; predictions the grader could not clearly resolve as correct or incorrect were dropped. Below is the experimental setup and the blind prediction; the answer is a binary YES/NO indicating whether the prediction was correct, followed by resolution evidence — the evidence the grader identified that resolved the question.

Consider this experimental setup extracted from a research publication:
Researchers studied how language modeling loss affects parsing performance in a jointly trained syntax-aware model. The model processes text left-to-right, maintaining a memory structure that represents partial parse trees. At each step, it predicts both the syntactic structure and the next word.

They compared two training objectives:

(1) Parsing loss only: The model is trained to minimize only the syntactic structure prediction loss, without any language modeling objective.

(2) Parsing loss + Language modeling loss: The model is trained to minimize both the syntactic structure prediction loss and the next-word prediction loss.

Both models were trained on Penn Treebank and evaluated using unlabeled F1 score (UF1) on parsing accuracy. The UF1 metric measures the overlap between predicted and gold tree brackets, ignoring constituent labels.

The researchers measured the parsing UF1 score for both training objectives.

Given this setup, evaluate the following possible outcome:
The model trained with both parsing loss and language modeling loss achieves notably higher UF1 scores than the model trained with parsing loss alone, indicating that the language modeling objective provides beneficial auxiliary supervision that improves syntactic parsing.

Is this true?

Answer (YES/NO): YES